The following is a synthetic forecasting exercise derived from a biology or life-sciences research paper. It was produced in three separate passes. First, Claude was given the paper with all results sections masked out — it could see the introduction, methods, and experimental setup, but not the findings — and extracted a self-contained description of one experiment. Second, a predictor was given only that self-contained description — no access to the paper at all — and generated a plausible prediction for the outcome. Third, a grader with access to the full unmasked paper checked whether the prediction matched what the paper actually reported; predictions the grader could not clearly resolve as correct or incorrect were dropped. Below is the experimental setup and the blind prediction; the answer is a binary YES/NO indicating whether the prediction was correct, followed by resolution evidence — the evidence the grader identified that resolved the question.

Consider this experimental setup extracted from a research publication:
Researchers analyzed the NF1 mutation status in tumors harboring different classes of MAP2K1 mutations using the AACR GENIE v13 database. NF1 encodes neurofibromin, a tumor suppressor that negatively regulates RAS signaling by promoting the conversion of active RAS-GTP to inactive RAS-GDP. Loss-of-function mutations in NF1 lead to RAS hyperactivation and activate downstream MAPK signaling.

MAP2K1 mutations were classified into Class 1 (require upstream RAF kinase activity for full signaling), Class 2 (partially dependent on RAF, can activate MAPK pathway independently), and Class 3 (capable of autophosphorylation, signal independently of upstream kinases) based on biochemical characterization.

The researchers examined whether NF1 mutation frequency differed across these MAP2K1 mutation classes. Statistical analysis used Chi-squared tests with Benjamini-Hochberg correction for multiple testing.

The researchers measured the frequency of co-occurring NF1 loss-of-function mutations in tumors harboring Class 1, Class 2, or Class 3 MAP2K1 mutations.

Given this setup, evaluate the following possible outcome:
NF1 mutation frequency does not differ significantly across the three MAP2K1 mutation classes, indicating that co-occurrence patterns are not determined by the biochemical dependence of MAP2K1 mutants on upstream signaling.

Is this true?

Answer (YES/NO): NO